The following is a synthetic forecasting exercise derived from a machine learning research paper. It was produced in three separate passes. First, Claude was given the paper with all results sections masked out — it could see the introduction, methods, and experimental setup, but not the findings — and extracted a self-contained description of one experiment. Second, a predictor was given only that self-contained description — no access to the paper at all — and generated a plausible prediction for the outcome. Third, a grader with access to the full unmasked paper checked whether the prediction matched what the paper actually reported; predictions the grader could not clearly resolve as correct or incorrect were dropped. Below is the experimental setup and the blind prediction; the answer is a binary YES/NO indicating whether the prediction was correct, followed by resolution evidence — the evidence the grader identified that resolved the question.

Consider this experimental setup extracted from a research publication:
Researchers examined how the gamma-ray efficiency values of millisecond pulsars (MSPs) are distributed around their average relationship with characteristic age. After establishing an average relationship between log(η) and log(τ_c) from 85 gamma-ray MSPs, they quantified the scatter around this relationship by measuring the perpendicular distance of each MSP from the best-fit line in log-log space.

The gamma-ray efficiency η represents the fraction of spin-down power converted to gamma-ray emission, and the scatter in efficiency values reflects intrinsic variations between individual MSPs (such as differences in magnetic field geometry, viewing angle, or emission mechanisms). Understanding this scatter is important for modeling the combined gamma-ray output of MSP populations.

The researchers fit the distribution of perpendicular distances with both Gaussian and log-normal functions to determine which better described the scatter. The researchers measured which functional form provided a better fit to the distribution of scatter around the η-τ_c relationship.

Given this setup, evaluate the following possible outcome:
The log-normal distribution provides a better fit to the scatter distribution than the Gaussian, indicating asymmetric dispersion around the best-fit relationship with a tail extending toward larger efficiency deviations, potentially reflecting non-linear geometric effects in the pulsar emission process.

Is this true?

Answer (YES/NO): YES